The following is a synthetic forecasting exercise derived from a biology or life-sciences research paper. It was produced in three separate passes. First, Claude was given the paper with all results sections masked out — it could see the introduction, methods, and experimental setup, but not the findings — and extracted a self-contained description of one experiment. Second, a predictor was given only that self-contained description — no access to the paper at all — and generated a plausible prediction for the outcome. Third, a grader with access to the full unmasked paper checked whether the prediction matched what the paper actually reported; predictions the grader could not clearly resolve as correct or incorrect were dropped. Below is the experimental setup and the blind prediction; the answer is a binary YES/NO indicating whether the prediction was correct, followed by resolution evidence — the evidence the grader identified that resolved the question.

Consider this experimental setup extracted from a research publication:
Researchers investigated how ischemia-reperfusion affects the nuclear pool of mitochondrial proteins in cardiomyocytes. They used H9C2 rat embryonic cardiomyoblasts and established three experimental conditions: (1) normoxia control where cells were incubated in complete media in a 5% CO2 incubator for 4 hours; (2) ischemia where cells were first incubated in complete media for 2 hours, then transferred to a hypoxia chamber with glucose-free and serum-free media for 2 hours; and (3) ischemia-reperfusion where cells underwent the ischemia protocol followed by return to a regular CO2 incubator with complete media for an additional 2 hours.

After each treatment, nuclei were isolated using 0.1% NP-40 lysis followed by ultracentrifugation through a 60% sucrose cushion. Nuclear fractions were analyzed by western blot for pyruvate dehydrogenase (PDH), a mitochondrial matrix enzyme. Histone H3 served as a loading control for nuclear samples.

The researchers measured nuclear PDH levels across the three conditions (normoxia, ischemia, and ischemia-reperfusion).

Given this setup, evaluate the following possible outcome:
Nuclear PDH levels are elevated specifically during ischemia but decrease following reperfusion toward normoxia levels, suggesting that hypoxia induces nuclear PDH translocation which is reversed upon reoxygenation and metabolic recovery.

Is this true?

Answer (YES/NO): NO